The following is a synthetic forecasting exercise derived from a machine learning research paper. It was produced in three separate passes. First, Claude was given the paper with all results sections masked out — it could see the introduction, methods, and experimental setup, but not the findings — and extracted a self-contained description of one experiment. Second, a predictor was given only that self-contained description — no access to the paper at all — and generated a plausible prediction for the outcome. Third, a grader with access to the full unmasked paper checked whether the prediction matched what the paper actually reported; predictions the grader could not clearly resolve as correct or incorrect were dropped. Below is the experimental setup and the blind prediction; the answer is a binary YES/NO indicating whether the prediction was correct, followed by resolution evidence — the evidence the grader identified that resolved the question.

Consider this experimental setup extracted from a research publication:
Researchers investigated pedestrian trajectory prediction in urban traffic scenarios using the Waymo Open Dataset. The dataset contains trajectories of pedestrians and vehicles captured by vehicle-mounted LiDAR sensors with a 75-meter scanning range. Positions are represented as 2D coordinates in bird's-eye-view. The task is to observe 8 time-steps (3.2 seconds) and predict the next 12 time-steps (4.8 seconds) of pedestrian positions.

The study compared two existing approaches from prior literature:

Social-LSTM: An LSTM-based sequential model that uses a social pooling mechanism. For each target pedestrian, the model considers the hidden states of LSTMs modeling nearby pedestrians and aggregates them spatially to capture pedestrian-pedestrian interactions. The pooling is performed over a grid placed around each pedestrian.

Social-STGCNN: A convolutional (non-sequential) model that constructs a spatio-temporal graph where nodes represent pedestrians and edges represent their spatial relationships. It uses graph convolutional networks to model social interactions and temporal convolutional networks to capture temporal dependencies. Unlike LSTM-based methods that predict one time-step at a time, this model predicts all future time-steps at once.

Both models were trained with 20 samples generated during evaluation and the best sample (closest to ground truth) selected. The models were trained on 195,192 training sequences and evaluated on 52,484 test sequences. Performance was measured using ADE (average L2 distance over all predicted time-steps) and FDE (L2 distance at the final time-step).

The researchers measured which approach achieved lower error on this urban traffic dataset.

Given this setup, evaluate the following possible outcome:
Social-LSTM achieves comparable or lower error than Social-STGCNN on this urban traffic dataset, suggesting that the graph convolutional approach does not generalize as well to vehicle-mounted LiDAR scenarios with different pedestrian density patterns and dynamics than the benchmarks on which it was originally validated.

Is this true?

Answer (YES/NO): NO